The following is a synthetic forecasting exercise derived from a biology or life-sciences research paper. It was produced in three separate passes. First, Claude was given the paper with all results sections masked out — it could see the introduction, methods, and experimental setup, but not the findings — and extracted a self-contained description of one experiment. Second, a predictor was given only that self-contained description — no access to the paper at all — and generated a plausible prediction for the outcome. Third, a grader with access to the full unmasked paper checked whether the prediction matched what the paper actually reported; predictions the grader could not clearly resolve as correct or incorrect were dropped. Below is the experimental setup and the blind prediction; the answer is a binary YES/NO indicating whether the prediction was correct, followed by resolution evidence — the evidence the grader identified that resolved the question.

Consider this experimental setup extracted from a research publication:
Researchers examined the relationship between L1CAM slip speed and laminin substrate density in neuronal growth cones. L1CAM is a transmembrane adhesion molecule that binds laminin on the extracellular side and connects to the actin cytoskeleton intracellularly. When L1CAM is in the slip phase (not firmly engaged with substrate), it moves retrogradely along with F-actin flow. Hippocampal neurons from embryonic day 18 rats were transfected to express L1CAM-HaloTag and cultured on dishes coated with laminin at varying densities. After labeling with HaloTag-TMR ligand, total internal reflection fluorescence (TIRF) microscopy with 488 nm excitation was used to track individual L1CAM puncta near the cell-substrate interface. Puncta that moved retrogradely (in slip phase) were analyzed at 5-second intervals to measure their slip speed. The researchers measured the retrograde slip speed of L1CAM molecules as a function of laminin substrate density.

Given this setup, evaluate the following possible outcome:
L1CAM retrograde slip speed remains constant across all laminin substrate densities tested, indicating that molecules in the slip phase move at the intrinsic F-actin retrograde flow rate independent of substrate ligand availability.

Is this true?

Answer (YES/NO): NO